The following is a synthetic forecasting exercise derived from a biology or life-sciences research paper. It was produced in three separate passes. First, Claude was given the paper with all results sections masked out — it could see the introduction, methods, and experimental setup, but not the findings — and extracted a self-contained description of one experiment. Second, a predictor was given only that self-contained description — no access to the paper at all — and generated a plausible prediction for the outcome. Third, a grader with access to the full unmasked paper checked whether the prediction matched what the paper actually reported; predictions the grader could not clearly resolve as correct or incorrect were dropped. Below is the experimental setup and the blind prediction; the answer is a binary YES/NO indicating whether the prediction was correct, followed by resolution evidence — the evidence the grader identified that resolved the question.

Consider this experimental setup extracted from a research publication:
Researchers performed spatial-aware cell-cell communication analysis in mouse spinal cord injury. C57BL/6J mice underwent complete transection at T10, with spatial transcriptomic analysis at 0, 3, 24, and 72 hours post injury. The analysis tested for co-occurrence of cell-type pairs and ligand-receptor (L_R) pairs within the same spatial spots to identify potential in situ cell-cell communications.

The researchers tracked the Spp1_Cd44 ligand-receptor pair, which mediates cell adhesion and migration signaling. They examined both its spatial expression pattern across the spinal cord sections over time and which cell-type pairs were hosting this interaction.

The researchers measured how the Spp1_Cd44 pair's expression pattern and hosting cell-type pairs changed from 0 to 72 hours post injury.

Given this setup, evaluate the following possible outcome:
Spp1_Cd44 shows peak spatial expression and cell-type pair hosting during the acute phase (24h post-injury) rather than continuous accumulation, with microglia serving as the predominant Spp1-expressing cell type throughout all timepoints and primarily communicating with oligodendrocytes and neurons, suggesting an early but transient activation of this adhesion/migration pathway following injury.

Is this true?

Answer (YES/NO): NO